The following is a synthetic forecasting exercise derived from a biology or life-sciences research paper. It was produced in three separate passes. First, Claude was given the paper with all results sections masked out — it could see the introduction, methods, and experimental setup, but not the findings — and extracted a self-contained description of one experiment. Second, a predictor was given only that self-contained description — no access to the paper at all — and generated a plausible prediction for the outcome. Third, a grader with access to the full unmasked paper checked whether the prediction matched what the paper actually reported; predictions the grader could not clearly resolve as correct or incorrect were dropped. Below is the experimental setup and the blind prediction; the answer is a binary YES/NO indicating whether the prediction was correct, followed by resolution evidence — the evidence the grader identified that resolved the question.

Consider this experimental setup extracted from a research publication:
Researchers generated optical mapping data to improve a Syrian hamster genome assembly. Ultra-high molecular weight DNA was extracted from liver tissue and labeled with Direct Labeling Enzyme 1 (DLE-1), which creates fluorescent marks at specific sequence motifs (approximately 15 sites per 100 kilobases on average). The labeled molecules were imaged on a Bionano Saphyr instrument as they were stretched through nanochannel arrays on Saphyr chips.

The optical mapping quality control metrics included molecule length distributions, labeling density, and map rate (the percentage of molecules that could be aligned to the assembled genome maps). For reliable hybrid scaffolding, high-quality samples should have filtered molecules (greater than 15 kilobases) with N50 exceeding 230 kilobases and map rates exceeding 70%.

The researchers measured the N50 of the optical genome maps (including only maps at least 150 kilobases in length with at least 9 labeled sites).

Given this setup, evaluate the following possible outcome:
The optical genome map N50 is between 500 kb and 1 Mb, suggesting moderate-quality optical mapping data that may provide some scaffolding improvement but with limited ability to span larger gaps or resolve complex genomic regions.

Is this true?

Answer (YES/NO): NO